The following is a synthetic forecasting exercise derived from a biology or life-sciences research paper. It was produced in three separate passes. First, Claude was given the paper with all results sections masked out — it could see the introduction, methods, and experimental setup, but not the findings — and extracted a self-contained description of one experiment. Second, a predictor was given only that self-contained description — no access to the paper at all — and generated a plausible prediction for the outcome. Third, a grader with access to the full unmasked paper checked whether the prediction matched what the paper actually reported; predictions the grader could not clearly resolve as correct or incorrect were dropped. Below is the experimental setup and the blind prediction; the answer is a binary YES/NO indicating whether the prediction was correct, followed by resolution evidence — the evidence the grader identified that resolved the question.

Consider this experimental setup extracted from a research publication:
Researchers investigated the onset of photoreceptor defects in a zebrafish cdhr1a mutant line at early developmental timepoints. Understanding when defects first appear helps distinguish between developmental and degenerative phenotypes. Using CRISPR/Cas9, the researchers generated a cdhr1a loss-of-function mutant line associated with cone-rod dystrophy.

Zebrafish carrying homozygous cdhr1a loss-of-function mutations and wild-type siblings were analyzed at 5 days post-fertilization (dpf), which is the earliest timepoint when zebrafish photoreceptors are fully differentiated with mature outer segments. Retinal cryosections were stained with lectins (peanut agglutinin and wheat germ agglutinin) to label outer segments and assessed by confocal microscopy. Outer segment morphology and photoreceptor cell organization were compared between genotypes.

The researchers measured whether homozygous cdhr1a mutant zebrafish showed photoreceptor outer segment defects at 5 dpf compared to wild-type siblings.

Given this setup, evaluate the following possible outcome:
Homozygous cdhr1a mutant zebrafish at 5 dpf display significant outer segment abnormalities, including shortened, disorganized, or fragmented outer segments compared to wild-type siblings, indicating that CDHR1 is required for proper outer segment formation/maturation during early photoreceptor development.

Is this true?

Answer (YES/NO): NO